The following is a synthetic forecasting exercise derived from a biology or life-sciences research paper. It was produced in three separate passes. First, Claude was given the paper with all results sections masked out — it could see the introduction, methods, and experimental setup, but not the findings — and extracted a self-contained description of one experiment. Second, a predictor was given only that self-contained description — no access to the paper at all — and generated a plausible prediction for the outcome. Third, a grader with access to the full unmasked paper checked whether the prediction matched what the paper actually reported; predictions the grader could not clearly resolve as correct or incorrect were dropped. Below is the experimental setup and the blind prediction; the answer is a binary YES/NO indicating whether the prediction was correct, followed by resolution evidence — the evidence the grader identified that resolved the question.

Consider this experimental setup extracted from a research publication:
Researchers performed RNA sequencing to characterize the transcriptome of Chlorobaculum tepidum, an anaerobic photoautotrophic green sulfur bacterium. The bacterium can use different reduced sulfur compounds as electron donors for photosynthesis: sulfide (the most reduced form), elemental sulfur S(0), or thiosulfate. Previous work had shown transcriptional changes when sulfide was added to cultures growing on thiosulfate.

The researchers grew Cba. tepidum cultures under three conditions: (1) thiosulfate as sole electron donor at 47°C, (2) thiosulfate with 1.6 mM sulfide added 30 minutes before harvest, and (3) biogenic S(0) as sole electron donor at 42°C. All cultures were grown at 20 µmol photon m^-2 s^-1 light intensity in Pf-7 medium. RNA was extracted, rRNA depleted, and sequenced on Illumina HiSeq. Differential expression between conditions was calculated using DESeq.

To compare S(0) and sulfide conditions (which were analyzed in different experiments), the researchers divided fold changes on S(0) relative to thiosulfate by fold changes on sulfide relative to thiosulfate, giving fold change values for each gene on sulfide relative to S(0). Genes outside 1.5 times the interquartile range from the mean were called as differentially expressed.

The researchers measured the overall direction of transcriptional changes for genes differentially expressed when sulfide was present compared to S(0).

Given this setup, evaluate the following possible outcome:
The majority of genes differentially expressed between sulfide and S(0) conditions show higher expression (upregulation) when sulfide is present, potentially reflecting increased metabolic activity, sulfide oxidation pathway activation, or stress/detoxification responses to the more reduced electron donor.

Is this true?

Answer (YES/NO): NO